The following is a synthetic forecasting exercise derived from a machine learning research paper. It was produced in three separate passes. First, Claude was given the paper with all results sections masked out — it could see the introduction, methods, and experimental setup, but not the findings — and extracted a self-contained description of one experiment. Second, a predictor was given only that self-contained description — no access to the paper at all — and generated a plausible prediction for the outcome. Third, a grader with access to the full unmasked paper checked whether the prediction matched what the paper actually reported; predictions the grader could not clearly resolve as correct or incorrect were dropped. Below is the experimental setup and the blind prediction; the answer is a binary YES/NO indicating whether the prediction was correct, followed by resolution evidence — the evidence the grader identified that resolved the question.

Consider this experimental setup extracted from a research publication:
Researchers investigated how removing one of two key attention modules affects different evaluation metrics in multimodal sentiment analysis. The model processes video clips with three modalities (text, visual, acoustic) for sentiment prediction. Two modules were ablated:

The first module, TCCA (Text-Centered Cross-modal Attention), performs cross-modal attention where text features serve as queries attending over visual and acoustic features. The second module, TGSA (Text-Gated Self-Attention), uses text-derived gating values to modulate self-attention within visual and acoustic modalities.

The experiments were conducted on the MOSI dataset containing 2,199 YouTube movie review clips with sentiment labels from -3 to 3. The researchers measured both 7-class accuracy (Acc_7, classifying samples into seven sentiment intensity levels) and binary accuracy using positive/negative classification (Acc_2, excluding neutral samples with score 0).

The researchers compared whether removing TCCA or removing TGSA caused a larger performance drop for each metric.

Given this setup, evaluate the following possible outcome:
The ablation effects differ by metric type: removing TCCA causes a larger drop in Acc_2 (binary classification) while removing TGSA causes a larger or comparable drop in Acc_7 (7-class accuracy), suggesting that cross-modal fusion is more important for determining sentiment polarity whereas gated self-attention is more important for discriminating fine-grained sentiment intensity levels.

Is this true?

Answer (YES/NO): NO